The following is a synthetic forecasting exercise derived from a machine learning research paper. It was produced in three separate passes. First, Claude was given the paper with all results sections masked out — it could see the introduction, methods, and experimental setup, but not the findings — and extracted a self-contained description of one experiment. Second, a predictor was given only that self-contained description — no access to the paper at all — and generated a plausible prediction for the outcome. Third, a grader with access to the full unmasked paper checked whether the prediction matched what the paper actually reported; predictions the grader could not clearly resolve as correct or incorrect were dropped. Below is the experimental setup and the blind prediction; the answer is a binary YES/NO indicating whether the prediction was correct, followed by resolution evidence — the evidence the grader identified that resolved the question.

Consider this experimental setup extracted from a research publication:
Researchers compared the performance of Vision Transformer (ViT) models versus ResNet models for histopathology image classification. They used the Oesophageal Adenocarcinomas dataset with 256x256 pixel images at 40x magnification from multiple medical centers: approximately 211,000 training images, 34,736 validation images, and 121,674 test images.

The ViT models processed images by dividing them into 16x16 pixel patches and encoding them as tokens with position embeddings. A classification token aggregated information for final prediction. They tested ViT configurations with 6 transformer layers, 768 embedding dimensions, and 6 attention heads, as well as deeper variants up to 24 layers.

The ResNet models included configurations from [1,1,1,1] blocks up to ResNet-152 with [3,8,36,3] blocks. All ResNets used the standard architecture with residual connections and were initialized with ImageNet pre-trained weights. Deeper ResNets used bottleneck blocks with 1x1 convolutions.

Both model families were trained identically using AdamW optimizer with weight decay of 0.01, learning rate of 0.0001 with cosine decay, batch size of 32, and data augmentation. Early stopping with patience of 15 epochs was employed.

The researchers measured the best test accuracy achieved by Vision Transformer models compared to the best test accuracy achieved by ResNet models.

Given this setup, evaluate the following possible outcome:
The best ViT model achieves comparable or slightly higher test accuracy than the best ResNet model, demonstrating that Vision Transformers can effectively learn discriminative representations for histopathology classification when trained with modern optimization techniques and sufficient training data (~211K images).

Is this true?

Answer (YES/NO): NO